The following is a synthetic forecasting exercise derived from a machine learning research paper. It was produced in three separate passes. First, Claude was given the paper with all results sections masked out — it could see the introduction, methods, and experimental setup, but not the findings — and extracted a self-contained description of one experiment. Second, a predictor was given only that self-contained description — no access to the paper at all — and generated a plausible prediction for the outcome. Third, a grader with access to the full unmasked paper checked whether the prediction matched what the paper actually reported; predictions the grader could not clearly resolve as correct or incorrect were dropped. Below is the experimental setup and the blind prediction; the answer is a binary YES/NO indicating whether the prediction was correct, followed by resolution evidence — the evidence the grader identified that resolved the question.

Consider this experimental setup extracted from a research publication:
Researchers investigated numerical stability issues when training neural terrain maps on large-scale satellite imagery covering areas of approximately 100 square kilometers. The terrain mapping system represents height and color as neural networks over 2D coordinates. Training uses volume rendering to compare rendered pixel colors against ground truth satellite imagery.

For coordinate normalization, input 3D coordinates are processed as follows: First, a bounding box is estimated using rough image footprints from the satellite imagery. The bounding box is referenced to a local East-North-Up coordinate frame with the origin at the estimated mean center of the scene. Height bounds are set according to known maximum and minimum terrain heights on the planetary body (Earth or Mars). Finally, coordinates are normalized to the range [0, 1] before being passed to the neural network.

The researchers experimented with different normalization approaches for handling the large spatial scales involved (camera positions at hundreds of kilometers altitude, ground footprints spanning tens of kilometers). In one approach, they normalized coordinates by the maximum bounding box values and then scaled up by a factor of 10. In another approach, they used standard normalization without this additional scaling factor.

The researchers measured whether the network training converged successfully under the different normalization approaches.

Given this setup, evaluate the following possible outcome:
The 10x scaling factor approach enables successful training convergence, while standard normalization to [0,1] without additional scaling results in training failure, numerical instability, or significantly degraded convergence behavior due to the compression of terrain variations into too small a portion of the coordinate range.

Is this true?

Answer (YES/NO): YES